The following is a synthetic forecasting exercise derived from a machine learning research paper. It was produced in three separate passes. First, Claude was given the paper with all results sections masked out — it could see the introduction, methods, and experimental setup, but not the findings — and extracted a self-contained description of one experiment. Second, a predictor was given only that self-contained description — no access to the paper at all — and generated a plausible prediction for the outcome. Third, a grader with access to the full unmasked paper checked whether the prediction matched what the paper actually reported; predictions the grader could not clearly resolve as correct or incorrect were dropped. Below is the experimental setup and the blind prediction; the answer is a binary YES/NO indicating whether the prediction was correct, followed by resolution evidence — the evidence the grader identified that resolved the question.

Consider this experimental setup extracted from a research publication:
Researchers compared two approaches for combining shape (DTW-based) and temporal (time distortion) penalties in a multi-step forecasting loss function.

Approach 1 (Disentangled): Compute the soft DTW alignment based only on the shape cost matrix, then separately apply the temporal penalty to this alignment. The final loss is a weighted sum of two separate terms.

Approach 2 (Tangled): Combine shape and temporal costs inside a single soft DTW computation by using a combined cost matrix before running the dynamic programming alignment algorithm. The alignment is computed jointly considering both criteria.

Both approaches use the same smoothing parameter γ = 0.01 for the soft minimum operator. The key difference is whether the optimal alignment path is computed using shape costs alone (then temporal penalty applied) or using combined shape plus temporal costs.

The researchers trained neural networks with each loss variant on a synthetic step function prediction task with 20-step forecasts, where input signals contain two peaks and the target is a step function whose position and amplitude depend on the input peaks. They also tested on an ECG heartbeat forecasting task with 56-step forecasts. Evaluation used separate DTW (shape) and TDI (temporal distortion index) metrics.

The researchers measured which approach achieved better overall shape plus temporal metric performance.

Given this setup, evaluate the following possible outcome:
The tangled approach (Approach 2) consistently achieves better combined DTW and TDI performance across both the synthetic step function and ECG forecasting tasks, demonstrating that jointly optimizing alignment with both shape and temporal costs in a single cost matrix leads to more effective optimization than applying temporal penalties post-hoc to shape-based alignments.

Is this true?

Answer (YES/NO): NO